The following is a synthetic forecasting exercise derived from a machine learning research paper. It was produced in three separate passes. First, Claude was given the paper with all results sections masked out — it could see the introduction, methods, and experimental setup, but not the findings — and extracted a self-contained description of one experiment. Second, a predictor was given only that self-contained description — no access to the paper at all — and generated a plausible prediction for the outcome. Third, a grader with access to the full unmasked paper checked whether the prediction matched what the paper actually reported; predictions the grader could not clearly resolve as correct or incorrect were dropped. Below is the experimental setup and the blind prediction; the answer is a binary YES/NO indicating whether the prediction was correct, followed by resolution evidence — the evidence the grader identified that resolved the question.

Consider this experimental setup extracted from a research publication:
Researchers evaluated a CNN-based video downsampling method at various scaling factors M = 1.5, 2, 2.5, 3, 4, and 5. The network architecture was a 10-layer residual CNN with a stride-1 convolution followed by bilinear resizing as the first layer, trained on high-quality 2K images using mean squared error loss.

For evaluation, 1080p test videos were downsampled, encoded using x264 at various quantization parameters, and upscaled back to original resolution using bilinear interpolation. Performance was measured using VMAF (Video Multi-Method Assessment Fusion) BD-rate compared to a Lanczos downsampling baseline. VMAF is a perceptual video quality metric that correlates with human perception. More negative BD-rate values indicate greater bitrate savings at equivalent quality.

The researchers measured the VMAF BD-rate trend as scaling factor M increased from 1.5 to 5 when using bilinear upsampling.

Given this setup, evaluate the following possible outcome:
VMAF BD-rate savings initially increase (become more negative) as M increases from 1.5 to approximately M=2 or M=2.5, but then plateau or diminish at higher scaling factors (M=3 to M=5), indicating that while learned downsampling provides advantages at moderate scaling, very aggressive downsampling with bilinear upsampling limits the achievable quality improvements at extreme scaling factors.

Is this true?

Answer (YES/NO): NO